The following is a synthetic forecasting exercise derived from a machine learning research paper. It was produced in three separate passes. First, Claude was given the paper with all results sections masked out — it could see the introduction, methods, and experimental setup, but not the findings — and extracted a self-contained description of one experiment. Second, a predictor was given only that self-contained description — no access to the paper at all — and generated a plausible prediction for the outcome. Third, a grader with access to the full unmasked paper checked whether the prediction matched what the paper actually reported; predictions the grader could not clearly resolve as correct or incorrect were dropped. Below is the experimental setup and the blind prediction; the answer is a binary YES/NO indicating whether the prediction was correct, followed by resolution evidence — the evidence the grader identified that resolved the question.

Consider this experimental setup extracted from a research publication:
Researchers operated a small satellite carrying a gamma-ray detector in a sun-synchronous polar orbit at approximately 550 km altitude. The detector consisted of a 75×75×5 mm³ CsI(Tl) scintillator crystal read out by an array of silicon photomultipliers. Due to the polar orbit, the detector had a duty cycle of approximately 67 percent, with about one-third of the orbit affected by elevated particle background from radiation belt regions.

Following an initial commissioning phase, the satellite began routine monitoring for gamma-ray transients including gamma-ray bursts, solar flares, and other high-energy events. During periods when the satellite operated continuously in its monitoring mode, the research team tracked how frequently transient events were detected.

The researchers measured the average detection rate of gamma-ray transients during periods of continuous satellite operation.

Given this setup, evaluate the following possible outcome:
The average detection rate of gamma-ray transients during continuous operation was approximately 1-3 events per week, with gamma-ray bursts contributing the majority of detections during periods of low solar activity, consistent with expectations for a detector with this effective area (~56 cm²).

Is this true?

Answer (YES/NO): NO